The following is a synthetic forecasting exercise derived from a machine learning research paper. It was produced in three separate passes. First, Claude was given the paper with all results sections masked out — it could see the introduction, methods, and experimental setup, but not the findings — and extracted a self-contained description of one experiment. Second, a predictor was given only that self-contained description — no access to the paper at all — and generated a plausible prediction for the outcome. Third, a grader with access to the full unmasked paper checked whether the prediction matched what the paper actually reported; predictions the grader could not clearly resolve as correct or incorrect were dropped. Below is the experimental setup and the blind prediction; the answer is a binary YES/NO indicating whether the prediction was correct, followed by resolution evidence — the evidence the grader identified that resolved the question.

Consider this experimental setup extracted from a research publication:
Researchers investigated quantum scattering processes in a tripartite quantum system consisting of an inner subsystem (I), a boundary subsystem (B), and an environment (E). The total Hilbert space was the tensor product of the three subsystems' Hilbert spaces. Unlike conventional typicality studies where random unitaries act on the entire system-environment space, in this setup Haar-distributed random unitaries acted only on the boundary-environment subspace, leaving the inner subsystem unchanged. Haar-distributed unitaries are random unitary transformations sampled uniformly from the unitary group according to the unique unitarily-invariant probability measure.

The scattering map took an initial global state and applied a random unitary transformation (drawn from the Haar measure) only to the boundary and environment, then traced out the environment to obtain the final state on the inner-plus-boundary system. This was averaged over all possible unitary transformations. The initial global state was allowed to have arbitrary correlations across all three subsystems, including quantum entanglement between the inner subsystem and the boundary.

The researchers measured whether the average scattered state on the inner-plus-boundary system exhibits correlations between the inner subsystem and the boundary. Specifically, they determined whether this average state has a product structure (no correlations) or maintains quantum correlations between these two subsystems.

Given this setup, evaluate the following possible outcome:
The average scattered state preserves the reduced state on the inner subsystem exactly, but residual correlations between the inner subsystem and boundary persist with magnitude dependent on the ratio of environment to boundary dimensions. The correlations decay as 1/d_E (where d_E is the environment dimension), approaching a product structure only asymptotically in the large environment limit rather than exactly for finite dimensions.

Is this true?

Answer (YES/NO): NO